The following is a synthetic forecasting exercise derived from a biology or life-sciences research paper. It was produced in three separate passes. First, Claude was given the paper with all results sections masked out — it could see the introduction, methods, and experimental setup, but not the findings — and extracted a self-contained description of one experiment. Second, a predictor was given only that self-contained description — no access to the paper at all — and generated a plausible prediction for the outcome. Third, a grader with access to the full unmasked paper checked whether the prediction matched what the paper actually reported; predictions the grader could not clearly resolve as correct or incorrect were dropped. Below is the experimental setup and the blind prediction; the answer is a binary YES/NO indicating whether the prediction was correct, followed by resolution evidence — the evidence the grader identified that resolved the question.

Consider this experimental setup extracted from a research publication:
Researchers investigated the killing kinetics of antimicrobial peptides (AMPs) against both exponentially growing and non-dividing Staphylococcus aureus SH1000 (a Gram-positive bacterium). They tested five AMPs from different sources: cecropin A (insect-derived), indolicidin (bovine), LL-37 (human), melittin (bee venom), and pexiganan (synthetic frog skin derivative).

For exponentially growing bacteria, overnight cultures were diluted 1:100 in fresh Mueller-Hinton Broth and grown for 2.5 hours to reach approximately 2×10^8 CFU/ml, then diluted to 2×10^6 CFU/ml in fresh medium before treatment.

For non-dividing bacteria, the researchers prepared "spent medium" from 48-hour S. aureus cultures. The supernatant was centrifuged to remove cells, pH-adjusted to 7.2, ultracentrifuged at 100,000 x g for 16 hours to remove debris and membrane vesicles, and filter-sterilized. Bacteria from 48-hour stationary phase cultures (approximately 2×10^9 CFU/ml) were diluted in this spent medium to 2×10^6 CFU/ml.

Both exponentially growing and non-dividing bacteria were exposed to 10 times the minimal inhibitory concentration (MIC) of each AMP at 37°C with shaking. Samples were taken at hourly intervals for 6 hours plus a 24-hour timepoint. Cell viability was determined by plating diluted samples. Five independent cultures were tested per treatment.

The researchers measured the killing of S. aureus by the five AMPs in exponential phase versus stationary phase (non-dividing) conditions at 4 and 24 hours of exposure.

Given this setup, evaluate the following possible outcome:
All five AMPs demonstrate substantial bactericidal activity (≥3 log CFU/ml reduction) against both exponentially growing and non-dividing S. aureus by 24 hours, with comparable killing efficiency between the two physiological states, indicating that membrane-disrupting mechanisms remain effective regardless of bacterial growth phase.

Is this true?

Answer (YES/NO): NO